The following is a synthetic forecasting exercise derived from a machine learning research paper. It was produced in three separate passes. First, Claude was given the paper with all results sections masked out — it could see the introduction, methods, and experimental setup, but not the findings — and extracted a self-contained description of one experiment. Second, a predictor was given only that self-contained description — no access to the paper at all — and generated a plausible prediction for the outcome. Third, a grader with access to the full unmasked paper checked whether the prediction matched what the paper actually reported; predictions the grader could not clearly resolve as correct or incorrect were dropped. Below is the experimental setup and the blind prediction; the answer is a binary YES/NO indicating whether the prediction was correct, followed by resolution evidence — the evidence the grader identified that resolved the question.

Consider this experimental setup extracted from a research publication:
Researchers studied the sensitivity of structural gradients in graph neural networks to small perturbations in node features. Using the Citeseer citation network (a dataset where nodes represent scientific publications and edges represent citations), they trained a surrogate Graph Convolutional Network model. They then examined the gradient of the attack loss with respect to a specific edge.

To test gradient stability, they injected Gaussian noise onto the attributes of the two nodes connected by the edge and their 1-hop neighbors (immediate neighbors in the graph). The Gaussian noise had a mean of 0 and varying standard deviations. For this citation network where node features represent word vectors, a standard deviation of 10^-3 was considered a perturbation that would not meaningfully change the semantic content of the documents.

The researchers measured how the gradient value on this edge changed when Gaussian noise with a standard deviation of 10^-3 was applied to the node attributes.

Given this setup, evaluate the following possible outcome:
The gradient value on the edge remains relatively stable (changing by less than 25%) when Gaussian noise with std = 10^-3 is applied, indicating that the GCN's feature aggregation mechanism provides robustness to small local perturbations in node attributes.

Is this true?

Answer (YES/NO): NO